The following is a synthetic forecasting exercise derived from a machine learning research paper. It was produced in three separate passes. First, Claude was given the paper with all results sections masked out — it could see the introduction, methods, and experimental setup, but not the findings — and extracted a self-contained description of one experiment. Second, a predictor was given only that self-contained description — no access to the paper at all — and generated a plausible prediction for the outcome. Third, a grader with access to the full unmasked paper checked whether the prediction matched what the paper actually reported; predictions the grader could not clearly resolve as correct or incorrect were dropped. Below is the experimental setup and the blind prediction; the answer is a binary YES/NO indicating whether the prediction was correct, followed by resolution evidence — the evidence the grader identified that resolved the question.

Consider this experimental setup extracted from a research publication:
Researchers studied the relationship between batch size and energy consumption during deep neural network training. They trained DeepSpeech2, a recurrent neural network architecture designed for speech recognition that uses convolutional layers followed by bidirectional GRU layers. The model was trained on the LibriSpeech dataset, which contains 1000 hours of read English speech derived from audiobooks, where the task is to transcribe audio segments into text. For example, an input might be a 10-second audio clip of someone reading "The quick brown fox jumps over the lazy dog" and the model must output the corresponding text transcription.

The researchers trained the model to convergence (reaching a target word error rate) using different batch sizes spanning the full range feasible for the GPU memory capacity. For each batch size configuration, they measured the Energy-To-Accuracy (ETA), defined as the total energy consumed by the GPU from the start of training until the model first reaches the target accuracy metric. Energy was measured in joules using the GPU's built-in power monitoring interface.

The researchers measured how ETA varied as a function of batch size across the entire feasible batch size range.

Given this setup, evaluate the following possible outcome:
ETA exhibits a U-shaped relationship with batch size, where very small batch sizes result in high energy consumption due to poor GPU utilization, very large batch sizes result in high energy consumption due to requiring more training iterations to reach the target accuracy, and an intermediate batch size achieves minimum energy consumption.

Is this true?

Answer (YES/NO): YES